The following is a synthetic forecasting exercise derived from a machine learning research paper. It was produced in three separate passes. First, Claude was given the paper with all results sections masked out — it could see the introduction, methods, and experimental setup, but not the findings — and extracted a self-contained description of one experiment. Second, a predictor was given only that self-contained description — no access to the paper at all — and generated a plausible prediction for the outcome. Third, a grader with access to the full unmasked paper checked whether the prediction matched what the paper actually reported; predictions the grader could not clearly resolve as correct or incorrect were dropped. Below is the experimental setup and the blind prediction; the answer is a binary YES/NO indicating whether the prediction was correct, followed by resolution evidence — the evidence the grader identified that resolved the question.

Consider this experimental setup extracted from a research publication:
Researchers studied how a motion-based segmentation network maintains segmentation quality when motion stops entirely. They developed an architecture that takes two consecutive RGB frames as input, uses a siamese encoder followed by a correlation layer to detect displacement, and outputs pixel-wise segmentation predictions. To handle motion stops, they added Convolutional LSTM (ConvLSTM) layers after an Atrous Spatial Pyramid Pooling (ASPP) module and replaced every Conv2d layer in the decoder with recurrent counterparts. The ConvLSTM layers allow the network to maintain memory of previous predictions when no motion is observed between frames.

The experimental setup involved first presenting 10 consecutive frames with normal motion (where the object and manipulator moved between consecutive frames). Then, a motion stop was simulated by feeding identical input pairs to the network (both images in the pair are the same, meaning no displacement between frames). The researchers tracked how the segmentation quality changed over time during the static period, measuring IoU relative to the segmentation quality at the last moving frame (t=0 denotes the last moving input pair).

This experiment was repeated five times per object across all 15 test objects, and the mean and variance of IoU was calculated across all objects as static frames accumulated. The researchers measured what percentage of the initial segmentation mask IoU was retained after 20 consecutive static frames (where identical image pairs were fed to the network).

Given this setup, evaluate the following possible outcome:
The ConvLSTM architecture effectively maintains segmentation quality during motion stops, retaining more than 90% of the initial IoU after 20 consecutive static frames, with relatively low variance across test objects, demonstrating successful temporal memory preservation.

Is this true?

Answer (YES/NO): NO